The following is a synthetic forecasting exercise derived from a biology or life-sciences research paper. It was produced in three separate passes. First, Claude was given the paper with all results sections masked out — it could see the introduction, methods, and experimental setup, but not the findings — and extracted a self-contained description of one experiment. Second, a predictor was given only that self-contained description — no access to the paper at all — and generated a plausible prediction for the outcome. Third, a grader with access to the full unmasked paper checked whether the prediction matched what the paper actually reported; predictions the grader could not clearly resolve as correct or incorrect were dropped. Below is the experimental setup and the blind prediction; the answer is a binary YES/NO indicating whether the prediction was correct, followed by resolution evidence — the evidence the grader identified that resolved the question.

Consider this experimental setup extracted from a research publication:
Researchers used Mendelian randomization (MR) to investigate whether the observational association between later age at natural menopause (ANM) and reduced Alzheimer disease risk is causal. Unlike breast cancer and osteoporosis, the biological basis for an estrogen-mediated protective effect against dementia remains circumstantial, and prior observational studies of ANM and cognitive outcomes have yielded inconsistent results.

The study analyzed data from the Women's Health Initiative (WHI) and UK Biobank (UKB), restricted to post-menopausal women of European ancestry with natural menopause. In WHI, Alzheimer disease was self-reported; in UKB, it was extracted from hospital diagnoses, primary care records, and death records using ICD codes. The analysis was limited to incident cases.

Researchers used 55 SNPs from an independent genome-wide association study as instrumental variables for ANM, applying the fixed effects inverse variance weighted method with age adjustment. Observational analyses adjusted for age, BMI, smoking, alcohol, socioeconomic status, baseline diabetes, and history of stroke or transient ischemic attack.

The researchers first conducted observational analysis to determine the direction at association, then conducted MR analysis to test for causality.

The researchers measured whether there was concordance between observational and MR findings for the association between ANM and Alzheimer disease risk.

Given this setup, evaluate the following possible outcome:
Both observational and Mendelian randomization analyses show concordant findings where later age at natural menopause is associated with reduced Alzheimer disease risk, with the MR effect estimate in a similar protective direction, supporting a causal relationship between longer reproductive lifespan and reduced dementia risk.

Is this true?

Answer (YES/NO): NO